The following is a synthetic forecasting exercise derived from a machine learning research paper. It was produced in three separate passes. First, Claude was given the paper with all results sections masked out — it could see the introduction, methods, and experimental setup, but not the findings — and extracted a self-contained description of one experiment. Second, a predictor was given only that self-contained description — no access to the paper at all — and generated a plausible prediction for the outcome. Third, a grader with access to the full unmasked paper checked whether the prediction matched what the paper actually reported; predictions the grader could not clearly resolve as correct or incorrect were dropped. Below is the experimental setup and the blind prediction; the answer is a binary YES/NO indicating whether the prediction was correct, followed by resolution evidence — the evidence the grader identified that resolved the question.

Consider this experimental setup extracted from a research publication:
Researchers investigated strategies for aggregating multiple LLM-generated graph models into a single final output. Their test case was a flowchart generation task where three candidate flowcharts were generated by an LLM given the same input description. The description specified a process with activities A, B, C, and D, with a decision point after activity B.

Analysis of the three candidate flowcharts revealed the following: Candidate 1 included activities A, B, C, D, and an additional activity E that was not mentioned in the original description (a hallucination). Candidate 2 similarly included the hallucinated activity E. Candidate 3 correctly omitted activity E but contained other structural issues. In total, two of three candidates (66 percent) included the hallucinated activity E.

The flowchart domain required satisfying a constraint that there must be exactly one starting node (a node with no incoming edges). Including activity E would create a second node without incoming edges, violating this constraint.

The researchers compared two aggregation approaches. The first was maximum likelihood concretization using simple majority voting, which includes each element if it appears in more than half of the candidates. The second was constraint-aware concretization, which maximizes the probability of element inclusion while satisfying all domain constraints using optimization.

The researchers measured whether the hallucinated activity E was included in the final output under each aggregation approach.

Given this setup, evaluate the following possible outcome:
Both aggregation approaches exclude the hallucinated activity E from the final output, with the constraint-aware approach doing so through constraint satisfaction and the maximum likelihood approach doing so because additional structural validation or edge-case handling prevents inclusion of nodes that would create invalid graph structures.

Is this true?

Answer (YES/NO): NO